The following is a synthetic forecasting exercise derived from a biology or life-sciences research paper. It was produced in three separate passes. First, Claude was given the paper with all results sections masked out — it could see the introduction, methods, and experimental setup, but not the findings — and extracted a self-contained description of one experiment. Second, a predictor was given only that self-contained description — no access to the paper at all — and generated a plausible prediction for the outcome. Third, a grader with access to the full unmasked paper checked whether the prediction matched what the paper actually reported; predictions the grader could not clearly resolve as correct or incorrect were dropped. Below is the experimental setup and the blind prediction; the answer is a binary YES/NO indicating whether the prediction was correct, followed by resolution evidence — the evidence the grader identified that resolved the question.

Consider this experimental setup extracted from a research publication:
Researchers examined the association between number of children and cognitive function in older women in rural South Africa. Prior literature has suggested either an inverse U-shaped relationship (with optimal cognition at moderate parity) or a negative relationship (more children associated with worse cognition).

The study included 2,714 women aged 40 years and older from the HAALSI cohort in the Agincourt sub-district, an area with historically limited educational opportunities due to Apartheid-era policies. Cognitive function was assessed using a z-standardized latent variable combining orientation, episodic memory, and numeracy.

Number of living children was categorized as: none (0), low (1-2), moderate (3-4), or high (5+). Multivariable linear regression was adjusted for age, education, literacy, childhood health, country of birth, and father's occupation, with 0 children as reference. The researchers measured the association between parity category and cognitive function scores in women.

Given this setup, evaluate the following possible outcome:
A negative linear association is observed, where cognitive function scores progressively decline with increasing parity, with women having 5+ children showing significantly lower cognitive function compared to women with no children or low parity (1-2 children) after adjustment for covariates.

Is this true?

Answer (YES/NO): NO